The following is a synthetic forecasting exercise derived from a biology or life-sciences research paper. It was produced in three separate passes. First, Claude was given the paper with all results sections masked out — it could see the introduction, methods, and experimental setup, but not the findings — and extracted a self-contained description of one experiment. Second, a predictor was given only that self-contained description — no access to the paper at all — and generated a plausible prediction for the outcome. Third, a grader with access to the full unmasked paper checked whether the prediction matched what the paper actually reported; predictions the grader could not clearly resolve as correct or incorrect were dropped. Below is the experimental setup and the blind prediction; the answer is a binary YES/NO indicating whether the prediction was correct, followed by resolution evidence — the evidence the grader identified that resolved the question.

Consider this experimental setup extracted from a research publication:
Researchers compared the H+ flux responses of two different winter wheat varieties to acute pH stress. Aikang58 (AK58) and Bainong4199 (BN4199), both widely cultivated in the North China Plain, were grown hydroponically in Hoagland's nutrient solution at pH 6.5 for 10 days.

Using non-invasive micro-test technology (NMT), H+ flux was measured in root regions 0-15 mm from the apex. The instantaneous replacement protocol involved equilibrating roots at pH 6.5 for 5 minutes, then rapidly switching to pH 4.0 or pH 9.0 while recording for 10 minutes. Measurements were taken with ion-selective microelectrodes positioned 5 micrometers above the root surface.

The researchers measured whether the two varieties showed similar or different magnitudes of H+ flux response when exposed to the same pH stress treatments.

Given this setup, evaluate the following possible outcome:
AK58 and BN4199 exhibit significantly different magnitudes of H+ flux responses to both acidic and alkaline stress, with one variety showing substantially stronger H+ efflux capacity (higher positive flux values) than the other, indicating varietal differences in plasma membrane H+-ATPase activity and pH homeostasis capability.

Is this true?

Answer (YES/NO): YES